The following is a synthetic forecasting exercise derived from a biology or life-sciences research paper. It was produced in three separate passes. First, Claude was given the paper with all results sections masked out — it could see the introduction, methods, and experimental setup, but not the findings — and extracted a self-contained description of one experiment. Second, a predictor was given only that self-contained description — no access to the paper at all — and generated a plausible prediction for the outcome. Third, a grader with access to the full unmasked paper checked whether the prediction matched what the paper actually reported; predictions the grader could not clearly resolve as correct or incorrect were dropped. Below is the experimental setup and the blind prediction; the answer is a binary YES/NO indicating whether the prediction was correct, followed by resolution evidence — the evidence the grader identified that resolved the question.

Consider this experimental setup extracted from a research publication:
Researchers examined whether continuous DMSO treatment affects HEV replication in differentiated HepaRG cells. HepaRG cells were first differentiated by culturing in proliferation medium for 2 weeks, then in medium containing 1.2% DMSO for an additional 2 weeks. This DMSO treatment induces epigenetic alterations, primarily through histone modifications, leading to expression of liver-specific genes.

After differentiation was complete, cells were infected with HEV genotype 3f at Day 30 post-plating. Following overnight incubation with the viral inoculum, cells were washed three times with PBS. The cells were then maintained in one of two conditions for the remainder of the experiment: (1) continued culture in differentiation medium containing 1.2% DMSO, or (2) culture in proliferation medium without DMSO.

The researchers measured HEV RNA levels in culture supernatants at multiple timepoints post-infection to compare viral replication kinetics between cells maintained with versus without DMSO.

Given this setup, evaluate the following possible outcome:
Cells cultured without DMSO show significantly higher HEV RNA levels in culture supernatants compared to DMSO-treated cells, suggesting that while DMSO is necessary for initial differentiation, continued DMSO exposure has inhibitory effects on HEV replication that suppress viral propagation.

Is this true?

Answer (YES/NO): YES